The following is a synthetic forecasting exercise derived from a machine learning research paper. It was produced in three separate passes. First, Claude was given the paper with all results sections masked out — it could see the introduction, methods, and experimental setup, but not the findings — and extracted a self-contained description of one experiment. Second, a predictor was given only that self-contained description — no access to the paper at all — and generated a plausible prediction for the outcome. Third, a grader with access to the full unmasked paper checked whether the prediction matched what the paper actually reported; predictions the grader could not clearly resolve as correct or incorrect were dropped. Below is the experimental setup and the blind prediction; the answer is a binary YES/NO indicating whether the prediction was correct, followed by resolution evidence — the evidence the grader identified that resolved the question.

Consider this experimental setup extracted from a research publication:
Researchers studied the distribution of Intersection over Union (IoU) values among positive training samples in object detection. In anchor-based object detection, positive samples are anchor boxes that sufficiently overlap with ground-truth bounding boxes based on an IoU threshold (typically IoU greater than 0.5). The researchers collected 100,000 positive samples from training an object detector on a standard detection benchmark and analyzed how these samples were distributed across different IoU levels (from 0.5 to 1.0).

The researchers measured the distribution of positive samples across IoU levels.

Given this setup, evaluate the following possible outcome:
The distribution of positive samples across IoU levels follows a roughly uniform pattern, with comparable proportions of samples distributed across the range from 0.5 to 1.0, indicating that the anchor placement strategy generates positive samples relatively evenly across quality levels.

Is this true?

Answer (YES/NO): NO